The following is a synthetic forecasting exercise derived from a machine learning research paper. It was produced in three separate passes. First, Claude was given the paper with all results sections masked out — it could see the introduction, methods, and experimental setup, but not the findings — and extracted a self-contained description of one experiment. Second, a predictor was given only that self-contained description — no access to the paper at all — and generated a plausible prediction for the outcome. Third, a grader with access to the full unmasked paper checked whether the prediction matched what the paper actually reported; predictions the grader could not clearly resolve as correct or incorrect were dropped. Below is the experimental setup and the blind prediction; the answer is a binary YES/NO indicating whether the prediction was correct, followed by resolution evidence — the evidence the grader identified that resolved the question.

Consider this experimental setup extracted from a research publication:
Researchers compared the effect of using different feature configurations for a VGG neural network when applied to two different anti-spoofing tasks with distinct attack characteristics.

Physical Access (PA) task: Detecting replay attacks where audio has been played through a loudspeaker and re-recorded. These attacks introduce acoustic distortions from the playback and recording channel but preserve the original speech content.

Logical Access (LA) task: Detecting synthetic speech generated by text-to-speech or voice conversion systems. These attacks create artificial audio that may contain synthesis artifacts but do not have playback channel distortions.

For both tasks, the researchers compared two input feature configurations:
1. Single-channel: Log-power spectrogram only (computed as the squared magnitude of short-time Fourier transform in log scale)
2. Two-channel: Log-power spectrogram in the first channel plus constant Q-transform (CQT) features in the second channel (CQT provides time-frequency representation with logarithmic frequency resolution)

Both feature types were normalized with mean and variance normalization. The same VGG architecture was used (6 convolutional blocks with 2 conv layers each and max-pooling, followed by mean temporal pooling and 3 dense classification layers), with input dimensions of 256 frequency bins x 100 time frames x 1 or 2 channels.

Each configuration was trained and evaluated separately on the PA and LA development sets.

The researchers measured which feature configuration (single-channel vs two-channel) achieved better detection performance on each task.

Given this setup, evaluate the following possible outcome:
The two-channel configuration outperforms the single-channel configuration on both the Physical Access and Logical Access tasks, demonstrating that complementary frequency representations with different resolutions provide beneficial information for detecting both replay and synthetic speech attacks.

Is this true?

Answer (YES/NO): NO